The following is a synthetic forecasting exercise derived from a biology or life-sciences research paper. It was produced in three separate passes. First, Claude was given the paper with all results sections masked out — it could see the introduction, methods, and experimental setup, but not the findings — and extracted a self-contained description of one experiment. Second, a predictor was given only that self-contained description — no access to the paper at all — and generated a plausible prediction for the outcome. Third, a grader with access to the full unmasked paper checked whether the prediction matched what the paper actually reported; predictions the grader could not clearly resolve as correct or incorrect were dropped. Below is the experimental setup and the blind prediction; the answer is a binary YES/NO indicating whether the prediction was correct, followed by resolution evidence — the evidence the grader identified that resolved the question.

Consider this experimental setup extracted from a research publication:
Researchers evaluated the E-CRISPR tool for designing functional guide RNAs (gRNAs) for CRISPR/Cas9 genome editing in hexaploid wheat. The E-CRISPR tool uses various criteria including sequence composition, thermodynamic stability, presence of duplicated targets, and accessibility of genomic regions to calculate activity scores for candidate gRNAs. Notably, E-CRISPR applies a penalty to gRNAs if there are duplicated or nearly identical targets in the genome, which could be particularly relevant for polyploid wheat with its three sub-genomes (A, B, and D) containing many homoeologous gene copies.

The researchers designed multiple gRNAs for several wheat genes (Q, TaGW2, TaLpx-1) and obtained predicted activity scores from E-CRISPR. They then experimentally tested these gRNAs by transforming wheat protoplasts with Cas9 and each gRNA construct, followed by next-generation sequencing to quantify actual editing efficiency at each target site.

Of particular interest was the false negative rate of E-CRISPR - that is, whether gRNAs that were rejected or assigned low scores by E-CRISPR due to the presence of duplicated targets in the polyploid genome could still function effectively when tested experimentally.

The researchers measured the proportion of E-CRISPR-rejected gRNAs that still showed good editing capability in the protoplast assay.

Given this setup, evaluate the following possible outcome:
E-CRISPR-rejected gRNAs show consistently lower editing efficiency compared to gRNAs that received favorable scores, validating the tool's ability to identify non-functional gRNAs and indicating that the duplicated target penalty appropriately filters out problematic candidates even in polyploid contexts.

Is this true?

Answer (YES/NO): NO